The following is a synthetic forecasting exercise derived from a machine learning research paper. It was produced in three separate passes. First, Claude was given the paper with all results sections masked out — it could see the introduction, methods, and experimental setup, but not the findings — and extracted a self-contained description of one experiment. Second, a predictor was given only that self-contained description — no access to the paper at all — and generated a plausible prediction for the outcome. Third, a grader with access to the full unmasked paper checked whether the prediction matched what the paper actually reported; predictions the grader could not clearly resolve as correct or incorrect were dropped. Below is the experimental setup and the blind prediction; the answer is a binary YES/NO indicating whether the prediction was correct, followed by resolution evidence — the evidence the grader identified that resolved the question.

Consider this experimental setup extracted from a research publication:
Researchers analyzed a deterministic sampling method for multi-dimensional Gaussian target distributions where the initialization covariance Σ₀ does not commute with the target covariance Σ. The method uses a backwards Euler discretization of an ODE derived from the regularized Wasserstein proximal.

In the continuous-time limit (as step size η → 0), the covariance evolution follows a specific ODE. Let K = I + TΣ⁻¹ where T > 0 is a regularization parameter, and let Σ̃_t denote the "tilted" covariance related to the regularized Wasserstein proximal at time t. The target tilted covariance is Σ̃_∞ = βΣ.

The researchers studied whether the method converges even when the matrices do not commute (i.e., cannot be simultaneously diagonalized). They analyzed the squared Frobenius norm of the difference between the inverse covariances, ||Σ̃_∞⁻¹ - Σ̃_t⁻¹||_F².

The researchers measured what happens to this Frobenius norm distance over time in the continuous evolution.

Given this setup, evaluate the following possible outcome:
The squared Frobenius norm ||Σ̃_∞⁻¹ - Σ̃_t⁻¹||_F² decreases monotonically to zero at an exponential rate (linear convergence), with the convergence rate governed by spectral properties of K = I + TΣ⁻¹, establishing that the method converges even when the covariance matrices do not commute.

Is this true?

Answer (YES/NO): NO